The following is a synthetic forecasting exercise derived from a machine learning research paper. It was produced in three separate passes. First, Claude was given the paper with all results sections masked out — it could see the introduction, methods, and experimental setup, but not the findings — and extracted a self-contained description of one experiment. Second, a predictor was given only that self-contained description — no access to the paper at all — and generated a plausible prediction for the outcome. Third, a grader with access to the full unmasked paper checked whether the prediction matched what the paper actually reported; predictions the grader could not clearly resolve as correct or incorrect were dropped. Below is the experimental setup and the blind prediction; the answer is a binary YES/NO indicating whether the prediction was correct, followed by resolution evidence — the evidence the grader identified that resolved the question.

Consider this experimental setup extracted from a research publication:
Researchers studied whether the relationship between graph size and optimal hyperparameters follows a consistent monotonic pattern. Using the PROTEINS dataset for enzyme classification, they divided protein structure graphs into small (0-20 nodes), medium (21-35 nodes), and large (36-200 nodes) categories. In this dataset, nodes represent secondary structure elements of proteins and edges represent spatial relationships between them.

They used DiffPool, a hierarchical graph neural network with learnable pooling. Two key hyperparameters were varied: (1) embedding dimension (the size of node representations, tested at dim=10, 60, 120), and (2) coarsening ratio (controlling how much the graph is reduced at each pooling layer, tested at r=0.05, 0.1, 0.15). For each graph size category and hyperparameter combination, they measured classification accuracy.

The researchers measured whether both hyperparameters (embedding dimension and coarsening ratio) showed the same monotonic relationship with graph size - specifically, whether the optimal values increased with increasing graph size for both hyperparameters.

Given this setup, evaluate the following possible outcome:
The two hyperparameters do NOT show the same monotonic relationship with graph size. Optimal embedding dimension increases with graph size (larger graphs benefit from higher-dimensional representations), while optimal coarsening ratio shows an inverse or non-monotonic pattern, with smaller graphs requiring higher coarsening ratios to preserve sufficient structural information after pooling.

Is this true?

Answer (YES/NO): NO